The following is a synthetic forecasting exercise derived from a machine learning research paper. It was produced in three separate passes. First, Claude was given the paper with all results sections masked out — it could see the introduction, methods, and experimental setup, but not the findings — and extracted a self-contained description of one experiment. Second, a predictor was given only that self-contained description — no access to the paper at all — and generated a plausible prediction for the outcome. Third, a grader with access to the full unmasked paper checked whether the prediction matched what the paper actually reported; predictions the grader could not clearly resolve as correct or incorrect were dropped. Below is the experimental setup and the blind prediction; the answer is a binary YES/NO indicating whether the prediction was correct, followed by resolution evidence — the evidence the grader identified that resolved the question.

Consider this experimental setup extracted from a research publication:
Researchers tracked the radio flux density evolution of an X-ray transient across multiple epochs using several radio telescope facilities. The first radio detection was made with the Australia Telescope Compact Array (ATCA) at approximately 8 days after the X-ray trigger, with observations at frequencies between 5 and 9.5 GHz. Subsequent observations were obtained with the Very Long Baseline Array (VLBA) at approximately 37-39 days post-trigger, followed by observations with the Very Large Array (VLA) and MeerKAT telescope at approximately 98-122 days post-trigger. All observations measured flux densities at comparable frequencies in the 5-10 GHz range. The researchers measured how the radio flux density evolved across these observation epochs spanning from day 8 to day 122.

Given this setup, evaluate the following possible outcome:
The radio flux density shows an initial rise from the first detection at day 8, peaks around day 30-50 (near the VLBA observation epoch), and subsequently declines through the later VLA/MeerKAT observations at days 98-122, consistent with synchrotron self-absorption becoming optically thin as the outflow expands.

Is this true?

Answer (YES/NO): YES